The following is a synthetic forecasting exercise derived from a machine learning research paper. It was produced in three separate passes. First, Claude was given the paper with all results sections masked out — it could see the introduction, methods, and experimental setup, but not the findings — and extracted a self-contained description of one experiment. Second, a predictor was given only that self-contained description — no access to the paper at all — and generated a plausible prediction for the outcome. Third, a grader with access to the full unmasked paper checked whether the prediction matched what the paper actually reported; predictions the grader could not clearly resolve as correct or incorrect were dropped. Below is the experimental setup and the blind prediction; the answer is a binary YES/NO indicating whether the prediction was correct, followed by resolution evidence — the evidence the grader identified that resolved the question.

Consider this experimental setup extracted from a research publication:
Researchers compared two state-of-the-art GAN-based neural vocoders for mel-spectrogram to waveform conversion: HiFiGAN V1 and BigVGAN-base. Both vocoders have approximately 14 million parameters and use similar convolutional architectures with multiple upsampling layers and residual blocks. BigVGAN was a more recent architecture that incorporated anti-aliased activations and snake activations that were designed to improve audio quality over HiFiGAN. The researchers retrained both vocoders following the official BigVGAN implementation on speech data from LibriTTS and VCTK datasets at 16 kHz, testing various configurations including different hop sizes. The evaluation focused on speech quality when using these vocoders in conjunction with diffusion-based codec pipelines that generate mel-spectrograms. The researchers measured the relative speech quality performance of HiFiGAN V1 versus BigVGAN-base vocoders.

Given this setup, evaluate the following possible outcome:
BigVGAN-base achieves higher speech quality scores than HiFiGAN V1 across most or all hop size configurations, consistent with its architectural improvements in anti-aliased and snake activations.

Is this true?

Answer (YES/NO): NO